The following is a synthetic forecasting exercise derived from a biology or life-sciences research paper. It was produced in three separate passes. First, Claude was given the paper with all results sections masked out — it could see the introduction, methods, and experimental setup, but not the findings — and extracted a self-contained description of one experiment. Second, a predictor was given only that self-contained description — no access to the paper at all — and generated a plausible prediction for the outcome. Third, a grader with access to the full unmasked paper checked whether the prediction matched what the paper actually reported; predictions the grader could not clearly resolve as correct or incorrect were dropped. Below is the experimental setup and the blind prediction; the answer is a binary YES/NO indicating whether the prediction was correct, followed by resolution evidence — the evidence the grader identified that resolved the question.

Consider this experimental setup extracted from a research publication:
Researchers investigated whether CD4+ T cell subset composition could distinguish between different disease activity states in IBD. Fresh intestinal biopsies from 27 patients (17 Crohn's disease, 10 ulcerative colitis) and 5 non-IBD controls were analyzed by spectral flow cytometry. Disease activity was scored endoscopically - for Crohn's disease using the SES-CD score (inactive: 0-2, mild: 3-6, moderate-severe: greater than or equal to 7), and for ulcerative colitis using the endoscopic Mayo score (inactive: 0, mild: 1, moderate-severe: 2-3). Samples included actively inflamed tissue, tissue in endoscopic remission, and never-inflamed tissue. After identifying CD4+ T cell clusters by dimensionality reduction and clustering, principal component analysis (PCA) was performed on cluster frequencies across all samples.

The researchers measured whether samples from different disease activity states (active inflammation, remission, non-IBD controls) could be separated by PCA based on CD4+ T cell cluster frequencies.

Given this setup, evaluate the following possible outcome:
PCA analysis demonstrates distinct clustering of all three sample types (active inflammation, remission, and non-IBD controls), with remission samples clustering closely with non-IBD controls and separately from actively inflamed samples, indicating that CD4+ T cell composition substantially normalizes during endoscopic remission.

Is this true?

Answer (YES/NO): NO